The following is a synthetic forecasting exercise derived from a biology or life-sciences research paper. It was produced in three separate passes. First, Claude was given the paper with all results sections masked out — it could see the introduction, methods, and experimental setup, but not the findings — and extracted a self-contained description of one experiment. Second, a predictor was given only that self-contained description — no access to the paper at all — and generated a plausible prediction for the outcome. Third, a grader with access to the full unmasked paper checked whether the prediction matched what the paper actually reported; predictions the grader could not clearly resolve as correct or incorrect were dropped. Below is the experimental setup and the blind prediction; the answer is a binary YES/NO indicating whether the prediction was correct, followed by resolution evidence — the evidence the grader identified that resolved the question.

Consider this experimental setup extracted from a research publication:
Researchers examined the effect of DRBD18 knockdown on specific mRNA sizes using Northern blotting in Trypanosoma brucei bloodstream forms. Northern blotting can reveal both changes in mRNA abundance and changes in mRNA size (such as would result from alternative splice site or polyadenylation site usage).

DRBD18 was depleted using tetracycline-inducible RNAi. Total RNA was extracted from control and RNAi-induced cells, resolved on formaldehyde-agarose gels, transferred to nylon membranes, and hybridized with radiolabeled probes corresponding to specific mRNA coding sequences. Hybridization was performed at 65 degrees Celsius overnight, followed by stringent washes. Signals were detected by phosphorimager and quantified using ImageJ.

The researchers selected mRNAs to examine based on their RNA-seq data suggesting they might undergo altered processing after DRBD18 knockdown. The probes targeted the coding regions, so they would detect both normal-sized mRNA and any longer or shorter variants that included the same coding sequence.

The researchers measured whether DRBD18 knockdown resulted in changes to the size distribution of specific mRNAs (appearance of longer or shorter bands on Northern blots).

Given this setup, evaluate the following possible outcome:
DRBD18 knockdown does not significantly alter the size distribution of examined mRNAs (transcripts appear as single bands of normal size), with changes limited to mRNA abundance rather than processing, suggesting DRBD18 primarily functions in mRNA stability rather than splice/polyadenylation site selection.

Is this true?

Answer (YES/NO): NO